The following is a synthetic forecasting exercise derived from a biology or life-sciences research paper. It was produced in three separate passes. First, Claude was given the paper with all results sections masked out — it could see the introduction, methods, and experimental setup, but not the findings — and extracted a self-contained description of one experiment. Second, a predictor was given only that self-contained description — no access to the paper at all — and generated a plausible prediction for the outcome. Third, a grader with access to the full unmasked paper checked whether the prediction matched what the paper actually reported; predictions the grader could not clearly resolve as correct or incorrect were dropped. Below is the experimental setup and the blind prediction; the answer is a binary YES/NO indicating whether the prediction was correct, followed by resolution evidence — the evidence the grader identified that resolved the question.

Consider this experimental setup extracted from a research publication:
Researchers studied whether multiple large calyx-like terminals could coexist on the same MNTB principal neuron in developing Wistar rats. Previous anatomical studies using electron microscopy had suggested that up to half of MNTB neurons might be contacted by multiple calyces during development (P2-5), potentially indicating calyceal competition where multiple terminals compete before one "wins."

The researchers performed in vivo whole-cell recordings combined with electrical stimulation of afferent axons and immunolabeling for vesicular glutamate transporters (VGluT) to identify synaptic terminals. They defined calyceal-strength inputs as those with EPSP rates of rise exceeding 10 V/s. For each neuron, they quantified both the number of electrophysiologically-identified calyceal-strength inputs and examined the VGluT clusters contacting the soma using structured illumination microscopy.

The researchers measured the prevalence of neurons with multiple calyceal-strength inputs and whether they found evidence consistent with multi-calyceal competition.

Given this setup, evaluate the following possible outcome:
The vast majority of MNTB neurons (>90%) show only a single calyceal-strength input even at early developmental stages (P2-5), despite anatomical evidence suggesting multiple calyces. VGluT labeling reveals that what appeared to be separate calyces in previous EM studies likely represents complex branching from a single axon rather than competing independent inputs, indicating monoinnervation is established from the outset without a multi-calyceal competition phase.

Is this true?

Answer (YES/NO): NO